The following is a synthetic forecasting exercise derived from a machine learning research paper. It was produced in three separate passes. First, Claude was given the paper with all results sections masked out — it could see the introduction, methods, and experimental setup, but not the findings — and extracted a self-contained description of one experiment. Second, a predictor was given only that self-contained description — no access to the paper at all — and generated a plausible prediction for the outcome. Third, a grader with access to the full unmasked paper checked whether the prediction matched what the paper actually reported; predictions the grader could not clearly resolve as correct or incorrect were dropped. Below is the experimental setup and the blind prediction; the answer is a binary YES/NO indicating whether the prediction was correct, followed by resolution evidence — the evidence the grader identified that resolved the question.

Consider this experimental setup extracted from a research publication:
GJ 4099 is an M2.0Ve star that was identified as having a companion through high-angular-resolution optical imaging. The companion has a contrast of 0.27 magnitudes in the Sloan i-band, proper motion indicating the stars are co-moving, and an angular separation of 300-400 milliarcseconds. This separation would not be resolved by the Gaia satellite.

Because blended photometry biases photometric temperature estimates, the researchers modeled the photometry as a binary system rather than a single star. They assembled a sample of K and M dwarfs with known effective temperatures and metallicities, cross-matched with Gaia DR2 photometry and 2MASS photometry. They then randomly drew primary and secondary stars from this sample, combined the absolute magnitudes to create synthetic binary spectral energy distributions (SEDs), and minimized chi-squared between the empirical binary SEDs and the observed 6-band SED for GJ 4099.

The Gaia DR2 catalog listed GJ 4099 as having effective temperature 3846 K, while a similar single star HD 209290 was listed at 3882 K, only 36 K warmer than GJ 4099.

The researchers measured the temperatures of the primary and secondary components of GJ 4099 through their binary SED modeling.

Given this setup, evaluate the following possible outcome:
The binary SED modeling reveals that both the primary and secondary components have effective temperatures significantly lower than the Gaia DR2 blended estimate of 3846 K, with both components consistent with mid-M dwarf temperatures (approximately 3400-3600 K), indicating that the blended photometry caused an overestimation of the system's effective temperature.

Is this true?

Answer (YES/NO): NO